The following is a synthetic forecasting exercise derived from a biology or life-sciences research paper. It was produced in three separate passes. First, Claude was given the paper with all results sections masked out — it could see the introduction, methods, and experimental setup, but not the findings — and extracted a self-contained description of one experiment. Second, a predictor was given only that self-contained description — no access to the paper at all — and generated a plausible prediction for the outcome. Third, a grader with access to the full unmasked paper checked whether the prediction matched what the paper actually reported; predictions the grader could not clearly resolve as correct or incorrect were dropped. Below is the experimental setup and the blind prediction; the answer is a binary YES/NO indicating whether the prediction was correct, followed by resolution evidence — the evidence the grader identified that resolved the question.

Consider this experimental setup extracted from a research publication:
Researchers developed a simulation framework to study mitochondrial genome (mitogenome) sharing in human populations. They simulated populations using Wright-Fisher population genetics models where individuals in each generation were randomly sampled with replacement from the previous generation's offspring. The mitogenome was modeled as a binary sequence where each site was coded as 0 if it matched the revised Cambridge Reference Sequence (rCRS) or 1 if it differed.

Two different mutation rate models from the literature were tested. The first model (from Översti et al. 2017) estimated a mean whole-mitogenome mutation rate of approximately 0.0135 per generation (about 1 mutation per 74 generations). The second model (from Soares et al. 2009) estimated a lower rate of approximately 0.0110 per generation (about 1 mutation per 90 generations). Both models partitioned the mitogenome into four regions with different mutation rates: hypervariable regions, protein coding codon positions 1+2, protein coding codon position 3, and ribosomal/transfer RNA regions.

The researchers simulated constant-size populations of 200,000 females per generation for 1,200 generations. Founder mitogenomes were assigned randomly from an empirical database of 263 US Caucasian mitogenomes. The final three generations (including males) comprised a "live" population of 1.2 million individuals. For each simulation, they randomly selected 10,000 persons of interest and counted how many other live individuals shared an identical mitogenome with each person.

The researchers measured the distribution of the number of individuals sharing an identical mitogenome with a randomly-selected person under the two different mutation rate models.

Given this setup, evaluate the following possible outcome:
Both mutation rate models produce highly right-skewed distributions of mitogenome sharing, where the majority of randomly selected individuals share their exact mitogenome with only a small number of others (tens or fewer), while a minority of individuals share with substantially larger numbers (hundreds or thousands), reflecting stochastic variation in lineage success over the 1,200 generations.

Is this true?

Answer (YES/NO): NO